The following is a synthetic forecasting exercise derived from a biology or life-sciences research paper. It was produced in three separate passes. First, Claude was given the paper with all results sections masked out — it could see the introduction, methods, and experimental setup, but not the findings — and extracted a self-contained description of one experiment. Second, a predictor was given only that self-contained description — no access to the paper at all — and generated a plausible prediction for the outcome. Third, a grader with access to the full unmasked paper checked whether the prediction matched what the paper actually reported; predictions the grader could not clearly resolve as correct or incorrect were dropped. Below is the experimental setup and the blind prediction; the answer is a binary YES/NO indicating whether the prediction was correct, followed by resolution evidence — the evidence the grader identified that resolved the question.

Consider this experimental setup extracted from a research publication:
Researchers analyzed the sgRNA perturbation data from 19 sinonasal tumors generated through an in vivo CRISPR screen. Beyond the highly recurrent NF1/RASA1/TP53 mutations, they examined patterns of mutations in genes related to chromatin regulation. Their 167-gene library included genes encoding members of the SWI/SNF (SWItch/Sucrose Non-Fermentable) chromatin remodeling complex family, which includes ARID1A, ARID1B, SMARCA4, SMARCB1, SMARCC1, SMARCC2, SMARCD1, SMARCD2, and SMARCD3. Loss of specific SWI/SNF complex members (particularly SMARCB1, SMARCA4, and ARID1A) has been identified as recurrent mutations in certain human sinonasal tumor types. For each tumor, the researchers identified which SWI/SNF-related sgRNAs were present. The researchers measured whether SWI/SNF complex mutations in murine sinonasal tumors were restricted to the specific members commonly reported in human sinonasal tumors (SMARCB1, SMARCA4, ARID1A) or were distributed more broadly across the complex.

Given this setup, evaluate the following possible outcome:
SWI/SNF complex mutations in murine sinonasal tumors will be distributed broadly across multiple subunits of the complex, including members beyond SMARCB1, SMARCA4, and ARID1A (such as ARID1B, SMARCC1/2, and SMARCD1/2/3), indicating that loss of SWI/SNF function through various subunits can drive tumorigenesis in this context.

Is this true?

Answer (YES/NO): YES